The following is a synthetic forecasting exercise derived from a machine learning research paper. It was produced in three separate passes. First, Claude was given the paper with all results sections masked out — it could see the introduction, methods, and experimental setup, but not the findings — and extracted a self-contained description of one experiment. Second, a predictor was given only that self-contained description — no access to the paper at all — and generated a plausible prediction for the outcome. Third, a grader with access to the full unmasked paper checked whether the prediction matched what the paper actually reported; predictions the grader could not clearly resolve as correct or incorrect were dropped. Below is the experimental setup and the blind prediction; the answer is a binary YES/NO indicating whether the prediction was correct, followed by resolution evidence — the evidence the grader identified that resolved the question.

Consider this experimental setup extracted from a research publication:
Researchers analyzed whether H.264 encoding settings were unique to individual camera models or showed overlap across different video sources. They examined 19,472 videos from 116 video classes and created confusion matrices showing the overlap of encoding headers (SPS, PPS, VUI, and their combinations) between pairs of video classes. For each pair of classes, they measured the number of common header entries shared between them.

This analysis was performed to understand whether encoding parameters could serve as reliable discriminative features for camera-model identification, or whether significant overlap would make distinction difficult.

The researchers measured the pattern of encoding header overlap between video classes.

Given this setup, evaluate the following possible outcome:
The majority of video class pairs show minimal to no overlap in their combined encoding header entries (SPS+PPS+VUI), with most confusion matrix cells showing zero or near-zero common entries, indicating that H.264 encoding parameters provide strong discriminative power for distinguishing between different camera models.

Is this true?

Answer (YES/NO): NO